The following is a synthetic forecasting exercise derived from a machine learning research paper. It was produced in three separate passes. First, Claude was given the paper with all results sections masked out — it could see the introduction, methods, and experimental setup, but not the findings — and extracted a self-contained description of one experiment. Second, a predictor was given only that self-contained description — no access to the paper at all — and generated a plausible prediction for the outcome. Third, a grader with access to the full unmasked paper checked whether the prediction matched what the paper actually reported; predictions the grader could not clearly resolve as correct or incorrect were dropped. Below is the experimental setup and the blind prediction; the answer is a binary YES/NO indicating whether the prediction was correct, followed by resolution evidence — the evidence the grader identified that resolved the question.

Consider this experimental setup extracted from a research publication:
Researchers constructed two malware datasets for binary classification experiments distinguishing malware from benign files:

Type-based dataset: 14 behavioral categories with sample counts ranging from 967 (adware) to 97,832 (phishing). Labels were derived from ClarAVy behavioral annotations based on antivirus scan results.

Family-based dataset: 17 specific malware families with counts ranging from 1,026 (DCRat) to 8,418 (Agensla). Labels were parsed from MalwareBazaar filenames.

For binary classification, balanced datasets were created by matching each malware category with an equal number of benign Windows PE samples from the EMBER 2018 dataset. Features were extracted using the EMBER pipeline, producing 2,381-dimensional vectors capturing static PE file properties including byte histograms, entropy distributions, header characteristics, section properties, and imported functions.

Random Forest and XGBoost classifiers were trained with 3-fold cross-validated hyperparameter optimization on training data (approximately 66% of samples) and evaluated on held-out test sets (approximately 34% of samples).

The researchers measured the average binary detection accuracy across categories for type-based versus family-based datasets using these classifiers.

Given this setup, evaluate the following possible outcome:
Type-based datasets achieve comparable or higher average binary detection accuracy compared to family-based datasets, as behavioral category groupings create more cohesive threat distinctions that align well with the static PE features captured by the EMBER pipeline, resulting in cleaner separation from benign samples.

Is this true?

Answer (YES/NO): NO